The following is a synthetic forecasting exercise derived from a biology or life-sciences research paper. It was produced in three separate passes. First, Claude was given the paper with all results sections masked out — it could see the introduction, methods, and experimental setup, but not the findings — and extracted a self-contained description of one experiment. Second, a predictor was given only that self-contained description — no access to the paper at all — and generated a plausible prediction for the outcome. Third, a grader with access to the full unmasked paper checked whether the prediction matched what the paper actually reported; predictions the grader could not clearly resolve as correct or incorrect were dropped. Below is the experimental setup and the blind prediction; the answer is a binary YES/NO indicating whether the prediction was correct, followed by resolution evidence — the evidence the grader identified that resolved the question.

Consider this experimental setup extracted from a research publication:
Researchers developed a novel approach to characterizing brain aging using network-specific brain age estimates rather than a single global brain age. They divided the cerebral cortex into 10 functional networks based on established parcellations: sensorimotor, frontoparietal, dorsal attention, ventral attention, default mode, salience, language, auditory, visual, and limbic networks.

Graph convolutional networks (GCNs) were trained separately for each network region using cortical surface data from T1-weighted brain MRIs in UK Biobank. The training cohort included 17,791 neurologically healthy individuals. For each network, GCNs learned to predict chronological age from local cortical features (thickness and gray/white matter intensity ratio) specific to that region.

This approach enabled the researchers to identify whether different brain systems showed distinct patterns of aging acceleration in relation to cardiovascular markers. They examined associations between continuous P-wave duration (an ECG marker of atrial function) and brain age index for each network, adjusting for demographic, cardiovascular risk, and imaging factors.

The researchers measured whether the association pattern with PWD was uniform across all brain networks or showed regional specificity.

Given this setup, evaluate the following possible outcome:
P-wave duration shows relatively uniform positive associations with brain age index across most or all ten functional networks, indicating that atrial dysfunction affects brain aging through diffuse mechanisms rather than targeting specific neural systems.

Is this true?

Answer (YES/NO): NO